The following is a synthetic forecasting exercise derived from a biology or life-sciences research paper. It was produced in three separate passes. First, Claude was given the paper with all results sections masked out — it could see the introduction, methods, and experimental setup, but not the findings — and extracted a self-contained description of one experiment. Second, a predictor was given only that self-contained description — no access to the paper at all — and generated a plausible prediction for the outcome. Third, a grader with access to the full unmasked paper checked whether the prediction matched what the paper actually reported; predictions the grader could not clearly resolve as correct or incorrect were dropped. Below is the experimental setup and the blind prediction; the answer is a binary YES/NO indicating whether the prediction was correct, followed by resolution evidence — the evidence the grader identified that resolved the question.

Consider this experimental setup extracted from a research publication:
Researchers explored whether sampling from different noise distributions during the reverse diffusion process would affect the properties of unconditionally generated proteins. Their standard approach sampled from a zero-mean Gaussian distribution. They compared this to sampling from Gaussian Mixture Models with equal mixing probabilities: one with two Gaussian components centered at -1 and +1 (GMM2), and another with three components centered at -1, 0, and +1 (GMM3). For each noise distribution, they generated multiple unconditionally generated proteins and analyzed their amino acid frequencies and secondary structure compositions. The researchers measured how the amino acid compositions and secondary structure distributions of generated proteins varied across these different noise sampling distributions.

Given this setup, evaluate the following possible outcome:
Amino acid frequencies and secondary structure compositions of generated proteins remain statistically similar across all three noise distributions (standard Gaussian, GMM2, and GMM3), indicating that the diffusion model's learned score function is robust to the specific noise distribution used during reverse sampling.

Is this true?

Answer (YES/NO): NO